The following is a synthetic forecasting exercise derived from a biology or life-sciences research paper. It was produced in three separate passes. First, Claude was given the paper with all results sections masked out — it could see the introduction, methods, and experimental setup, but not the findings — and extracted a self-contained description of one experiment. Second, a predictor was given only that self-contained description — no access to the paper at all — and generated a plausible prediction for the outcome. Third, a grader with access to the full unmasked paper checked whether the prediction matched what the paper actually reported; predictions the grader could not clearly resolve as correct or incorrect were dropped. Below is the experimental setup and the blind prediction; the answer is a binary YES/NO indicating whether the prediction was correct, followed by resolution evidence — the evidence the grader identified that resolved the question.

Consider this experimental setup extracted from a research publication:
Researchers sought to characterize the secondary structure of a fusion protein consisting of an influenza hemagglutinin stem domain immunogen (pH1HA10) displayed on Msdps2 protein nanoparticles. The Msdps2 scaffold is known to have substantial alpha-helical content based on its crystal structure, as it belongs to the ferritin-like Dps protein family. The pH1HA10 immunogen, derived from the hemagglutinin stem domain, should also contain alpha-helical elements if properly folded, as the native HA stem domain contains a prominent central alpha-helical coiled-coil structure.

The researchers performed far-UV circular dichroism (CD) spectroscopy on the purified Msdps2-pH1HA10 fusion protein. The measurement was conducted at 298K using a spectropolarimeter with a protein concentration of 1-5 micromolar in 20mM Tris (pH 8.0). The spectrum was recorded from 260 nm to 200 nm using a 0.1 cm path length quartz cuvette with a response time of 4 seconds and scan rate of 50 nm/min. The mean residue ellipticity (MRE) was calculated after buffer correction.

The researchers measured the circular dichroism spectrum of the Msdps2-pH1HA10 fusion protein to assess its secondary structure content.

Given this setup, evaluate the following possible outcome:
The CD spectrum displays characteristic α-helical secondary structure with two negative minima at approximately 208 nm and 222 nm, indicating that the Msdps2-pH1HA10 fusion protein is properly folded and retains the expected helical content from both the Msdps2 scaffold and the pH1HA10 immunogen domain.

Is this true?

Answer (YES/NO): YES